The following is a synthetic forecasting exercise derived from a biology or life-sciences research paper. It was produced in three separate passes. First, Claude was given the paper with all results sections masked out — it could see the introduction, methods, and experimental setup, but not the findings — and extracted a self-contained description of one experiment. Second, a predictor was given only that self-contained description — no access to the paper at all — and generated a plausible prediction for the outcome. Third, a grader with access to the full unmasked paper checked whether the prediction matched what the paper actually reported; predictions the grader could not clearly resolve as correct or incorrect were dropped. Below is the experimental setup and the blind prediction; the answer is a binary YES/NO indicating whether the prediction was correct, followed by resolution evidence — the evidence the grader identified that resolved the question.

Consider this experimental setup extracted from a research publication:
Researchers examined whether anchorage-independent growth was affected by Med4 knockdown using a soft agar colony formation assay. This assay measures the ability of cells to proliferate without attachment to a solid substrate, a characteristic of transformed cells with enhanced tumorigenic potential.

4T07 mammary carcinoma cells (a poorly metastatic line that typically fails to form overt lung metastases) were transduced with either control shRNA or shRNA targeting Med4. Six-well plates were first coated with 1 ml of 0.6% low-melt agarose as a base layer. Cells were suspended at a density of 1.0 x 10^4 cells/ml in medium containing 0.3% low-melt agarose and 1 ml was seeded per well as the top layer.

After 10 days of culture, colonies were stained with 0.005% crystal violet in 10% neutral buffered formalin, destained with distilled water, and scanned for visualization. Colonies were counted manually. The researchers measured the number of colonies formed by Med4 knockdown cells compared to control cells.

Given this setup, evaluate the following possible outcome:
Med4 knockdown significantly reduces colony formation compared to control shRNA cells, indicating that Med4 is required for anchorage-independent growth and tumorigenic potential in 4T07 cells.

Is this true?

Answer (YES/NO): NO